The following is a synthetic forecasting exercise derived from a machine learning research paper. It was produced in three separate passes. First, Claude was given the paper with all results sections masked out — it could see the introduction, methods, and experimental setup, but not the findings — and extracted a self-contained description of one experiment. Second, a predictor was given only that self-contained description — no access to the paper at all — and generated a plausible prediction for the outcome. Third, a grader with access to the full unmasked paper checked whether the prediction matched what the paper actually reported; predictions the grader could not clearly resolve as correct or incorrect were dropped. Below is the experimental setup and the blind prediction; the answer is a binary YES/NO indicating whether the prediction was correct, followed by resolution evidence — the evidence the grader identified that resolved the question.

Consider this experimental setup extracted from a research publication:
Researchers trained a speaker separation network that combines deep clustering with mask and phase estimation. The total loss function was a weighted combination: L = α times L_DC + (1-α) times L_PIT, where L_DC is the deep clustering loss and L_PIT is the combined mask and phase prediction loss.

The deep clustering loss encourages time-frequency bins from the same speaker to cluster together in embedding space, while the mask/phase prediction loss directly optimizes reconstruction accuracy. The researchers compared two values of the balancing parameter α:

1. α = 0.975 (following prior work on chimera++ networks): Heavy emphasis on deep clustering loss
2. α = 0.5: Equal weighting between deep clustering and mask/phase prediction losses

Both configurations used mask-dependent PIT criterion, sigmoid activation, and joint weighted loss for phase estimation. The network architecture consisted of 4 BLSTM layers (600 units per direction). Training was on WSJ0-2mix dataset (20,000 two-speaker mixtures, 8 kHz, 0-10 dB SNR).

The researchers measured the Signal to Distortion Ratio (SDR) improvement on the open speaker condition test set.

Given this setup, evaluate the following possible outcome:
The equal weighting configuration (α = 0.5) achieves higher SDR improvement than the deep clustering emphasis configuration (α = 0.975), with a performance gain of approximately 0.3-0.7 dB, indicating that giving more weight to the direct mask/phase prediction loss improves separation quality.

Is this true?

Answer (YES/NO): YES